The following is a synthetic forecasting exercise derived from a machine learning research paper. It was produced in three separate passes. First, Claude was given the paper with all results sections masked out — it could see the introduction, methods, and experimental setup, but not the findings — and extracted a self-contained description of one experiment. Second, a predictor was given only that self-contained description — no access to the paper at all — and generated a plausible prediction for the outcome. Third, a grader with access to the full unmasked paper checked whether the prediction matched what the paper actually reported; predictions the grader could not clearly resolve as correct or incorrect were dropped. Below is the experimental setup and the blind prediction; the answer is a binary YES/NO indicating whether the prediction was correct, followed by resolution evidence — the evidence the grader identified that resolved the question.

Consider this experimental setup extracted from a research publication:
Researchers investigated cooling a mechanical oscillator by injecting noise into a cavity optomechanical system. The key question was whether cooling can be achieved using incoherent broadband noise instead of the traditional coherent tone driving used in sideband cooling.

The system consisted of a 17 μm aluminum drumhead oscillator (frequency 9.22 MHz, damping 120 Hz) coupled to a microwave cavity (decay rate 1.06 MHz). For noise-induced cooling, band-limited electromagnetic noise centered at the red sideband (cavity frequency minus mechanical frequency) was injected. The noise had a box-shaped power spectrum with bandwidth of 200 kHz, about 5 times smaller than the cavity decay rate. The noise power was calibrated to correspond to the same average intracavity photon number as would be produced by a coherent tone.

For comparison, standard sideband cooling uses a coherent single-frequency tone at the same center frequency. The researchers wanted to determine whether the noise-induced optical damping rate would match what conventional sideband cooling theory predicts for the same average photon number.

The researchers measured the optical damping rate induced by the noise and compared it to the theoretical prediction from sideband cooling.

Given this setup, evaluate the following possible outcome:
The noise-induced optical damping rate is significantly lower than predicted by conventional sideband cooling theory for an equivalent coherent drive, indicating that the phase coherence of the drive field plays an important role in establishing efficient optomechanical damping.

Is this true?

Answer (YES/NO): NO